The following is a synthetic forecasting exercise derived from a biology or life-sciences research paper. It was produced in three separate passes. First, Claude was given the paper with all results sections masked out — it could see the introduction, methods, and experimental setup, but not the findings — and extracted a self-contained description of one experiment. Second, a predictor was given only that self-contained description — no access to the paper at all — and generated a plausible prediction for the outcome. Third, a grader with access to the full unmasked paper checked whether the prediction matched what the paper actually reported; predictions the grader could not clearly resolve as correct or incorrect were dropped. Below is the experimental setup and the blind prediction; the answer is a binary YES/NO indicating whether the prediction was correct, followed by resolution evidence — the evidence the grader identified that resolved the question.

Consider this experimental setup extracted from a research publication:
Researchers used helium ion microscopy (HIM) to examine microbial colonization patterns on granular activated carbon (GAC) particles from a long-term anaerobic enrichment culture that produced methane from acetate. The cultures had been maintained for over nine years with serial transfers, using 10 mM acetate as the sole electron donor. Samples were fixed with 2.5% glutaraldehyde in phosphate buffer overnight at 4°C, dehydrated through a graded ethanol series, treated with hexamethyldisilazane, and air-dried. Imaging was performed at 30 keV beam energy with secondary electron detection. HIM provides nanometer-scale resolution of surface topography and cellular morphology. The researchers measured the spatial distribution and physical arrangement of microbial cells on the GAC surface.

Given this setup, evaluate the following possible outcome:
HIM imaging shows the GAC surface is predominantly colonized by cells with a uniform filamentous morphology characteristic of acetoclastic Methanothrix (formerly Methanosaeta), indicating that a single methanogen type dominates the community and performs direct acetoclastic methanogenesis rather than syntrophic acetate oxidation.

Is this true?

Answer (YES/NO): NO